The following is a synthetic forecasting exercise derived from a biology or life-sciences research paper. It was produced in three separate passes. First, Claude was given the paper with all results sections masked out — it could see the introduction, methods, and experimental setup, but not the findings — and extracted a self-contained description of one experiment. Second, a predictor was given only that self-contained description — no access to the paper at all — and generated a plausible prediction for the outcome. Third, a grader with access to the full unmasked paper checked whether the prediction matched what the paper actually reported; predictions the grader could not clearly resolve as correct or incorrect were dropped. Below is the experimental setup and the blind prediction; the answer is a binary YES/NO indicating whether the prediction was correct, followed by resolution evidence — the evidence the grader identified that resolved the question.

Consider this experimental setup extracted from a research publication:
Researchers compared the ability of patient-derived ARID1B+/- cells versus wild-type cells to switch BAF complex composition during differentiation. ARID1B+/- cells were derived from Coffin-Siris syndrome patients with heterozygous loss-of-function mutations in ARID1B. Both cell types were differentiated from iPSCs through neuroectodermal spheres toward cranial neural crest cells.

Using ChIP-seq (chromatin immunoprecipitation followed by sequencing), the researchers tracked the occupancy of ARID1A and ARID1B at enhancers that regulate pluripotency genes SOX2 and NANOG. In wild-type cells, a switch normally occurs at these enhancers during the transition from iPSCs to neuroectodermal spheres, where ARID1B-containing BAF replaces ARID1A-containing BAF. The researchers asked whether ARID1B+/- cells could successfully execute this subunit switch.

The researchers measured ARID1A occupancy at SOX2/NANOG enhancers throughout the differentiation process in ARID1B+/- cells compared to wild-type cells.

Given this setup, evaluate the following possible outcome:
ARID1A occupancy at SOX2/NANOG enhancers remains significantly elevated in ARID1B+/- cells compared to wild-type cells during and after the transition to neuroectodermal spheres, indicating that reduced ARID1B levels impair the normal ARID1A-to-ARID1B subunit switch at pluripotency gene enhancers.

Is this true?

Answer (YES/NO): YES